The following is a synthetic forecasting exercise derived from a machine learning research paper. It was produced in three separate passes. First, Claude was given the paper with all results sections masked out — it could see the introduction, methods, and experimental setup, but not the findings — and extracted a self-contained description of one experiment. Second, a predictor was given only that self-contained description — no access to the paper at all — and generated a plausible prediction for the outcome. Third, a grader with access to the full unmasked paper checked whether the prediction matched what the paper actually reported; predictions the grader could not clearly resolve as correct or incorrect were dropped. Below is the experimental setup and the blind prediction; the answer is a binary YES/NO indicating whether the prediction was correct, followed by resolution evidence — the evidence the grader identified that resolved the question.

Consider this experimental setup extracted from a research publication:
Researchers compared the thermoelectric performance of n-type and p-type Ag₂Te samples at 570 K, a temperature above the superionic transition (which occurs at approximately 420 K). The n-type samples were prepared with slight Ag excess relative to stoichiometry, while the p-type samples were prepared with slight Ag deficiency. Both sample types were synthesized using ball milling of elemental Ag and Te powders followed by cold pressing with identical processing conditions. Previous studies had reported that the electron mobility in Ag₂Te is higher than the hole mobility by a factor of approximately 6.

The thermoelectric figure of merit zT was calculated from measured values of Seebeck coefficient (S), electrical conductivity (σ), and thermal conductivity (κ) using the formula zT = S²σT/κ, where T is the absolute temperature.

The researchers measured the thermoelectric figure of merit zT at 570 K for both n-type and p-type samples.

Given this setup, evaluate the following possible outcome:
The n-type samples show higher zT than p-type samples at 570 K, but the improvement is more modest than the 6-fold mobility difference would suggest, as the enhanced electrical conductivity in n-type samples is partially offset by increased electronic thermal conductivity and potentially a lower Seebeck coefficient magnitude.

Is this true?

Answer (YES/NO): YES